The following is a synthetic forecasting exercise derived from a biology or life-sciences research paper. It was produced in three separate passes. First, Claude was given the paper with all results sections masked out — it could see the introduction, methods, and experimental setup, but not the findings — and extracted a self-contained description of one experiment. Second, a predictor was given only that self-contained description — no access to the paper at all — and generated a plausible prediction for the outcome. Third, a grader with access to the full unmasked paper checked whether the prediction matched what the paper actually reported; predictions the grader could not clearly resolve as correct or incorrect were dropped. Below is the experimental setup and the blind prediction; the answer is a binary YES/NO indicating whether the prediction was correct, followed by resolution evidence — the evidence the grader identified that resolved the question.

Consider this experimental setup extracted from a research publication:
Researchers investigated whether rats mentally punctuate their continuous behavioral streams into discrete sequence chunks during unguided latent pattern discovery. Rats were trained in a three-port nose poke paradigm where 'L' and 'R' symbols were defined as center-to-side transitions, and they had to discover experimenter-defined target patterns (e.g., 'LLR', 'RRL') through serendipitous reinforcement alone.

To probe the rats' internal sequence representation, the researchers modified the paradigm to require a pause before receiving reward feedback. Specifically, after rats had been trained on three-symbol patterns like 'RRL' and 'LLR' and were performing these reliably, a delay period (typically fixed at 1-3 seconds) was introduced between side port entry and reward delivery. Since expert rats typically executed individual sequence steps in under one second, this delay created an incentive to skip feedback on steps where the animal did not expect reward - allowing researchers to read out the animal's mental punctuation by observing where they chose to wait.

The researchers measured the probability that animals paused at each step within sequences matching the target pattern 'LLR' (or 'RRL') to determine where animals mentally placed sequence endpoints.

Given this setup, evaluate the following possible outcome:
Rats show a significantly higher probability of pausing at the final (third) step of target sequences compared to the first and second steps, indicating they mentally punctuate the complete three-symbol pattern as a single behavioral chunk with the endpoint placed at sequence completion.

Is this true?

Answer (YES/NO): YES